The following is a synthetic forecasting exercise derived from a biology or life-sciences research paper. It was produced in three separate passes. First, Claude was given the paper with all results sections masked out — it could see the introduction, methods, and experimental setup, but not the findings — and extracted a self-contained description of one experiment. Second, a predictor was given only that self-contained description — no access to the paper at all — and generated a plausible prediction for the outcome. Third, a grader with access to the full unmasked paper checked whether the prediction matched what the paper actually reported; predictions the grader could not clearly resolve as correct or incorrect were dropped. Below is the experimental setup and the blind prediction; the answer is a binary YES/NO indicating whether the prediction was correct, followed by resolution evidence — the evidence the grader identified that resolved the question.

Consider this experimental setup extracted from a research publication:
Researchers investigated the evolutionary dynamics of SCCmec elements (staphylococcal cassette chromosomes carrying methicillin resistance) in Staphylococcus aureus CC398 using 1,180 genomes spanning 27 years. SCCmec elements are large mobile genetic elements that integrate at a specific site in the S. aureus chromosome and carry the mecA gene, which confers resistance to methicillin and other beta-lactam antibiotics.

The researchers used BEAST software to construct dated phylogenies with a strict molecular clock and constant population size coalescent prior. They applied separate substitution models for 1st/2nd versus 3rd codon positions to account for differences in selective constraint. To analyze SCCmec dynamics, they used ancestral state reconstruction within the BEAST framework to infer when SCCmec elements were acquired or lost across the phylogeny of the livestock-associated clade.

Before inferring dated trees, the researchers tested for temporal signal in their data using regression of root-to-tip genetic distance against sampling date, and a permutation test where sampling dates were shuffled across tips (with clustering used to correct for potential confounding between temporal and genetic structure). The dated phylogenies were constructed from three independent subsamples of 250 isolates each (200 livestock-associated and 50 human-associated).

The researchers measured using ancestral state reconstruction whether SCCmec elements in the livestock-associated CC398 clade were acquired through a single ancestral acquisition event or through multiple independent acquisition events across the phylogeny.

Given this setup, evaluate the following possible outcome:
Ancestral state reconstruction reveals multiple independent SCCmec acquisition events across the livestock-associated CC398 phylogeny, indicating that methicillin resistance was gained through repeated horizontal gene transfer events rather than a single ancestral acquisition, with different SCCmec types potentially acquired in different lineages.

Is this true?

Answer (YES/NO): NO